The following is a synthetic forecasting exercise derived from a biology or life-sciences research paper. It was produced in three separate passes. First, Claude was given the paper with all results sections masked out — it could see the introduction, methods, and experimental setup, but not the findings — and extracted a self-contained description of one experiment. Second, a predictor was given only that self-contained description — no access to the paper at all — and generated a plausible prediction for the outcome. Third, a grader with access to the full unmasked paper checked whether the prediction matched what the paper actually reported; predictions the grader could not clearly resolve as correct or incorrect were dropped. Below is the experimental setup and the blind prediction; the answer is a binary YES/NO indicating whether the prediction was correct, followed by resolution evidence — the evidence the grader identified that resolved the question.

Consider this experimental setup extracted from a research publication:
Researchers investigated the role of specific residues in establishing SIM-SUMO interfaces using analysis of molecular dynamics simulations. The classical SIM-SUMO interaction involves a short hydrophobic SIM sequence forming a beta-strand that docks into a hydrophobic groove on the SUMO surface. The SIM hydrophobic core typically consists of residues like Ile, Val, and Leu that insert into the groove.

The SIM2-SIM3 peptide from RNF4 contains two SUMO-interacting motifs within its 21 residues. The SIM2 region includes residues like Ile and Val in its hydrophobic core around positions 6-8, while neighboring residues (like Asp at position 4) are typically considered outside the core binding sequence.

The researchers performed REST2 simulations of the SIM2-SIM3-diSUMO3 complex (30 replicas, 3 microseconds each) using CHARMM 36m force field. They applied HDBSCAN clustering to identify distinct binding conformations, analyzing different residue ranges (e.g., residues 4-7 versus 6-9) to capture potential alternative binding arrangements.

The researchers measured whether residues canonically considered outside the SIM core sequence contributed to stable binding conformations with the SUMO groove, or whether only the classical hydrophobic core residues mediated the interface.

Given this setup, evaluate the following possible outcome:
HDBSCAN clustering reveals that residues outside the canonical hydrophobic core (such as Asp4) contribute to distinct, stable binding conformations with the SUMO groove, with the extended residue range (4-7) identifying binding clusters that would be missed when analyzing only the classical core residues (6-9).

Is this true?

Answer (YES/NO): YES